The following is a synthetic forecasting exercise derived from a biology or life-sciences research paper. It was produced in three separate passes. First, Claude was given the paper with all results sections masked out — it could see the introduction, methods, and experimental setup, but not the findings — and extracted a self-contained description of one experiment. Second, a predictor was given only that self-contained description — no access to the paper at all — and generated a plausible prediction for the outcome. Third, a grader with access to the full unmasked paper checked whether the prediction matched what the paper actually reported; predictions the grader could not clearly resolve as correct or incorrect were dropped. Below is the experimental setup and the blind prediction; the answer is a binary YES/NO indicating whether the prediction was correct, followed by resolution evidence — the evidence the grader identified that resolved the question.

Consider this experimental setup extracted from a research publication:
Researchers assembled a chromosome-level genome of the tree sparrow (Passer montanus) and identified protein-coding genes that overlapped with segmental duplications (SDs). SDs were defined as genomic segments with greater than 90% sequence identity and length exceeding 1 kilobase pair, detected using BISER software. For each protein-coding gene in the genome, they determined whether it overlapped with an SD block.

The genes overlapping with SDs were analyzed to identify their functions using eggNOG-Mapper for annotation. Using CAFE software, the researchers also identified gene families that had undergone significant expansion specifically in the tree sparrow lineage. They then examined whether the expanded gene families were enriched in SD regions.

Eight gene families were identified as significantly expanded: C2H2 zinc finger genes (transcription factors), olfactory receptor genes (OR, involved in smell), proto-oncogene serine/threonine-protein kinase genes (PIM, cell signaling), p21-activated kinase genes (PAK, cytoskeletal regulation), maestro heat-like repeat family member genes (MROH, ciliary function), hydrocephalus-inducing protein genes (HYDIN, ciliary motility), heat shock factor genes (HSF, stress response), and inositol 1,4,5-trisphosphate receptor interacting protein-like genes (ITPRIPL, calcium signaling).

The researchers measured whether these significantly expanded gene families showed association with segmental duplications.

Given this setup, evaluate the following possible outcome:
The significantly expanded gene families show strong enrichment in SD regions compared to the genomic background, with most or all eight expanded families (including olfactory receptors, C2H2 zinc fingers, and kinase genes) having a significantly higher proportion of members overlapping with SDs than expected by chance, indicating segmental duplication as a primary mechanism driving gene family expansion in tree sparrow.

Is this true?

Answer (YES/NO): YES